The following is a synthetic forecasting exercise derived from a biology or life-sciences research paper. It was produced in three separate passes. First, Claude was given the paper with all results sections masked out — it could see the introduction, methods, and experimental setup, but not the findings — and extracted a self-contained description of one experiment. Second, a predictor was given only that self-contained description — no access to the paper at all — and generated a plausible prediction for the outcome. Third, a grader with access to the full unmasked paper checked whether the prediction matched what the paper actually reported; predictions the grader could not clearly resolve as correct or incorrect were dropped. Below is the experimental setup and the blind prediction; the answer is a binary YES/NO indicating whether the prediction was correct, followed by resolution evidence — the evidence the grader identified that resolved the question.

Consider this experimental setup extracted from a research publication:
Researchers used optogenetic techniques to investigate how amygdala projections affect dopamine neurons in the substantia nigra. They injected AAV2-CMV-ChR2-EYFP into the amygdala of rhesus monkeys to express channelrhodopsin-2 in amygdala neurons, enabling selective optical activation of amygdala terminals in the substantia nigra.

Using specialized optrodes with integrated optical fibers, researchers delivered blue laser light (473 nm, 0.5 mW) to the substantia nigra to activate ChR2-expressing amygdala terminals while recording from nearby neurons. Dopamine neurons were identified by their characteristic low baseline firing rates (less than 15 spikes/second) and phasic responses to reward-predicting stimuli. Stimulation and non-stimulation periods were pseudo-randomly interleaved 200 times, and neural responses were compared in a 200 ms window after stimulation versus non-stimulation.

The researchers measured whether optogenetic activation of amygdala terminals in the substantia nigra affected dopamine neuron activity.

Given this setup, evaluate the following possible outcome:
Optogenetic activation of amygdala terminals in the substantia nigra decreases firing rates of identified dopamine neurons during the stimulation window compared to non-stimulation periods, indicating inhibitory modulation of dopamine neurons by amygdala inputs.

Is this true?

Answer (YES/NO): NO